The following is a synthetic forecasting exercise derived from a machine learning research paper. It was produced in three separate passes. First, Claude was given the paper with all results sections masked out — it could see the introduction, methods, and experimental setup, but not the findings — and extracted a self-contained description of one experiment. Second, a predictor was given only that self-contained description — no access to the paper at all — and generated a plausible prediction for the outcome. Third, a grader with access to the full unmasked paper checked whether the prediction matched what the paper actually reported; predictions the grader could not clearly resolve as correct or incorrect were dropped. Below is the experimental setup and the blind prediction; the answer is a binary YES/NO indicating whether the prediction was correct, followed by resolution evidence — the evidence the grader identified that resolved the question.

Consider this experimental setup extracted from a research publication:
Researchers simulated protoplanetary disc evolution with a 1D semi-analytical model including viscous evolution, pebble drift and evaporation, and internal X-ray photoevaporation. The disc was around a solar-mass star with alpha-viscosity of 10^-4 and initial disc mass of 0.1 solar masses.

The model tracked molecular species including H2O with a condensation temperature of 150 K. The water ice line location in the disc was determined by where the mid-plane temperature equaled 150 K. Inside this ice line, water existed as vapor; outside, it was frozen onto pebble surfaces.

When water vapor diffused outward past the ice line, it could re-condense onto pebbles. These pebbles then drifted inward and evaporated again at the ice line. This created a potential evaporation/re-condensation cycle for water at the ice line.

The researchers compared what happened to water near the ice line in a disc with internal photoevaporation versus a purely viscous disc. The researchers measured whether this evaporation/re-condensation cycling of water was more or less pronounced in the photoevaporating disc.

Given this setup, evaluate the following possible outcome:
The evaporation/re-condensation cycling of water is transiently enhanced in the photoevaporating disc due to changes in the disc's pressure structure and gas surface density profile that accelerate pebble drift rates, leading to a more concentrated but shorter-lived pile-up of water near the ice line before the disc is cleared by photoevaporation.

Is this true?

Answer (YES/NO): NO